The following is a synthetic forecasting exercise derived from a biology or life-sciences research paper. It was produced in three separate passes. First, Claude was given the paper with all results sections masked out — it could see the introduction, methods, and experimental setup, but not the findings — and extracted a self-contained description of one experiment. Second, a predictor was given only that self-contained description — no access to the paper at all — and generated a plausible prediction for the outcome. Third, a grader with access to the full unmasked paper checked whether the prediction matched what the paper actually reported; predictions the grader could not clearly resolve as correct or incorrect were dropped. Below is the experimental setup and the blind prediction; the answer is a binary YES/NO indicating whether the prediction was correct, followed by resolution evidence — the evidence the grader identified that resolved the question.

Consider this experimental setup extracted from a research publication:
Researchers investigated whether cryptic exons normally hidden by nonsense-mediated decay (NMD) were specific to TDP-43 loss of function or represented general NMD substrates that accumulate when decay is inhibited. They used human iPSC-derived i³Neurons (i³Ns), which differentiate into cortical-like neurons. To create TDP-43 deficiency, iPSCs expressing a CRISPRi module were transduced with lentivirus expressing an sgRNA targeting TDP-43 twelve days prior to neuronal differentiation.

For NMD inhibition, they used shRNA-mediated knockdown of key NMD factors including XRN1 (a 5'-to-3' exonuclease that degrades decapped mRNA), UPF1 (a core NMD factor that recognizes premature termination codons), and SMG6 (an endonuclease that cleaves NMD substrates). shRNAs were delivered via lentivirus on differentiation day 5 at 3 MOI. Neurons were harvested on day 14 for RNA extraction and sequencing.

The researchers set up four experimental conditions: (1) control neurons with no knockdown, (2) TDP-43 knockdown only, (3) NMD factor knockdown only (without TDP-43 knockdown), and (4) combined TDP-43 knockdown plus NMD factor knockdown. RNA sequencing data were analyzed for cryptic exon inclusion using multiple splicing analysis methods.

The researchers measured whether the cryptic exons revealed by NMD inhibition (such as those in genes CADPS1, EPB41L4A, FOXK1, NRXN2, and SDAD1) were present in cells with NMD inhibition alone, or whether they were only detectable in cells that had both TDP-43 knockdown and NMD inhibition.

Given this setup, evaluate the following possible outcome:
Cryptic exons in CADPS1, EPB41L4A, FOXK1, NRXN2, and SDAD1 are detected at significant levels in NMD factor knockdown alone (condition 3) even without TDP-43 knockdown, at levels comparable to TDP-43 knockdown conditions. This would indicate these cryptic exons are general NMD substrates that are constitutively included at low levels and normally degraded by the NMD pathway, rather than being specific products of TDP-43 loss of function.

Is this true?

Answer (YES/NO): NO